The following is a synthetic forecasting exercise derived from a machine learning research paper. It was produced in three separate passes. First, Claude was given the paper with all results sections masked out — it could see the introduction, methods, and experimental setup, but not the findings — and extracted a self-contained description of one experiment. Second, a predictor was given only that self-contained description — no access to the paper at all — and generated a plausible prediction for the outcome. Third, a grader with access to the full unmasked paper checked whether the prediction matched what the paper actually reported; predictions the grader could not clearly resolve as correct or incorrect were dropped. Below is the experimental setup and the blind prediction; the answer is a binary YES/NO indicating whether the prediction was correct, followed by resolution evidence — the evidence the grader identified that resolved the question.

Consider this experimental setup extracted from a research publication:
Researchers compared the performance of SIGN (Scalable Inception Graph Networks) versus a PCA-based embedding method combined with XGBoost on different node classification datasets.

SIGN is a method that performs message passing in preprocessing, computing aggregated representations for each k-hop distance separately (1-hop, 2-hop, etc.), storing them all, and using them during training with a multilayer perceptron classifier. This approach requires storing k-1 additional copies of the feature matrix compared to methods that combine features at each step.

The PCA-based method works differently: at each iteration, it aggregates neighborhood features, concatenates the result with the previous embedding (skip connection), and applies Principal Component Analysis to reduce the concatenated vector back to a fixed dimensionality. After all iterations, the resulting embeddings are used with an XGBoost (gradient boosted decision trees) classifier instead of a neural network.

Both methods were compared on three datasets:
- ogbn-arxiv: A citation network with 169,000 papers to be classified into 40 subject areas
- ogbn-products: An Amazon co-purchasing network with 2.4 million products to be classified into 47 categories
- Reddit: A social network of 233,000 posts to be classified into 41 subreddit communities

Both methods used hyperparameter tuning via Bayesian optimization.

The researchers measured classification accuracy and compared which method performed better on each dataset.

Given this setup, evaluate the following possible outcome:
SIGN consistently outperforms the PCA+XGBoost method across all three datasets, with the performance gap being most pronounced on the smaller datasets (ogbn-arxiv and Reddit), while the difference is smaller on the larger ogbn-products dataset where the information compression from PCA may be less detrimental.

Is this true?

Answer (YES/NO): NO